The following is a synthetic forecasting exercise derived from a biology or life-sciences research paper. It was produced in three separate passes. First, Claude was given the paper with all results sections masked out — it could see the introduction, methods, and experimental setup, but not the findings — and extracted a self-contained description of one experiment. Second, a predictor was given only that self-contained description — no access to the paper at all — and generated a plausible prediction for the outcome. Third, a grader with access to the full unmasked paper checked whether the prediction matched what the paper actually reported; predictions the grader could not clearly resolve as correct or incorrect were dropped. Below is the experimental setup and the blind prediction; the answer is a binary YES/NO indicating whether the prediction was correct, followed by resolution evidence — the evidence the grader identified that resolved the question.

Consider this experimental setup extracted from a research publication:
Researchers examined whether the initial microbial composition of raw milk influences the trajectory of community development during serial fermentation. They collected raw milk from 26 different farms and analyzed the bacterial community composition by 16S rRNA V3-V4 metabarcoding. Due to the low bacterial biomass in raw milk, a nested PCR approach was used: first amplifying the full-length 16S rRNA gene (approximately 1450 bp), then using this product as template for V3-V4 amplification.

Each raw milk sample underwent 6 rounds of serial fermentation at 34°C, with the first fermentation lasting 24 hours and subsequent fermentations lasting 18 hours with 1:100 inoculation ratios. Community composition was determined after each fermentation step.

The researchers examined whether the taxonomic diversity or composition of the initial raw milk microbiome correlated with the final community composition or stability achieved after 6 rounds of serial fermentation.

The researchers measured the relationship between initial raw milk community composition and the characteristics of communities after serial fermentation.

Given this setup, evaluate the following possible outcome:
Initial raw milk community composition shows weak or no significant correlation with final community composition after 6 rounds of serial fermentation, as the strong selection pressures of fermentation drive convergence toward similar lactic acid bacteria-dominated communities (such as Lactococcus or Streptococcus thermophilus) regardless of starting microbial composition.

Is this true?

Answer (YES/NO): NO